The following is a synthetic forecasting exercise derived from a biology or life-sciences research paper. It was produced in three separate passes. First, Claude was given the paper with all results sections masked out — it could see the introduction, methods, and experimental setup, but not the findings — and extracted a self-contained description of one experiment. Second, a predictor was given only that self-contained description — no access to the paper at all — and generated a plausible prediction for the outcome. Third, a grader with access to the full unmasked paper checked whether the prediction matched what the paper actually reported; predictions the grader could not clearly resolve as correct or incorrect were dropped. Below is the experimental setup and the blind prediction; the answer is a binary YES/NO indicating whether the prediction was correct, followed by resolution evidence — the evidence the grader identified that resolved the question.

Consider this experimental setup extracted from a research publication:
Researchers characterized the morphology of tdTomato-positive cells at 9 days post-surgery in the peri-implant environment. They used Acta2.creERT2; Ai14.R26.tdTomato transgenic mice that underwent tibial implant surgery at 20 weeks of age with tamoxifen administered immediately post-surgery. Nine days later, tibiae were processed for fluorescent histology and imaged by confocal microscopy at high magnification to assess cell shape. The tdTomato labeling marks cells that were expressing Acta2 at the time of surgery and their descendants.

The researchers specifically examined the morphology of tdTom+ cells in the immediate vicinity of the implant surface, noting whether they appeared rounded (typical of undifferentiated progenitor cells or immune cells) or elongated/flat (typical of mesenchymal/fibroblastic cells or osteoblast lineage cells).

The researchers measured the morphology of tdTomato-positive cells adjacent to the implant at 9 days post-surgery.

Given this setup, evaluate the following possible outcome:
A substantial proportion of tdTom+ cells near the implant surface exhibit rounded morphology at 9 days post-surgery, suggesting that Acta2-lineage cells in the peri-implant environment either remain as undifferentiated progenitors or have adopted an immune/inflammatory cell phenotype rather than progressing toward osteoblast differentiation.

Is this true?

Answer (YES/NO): NO